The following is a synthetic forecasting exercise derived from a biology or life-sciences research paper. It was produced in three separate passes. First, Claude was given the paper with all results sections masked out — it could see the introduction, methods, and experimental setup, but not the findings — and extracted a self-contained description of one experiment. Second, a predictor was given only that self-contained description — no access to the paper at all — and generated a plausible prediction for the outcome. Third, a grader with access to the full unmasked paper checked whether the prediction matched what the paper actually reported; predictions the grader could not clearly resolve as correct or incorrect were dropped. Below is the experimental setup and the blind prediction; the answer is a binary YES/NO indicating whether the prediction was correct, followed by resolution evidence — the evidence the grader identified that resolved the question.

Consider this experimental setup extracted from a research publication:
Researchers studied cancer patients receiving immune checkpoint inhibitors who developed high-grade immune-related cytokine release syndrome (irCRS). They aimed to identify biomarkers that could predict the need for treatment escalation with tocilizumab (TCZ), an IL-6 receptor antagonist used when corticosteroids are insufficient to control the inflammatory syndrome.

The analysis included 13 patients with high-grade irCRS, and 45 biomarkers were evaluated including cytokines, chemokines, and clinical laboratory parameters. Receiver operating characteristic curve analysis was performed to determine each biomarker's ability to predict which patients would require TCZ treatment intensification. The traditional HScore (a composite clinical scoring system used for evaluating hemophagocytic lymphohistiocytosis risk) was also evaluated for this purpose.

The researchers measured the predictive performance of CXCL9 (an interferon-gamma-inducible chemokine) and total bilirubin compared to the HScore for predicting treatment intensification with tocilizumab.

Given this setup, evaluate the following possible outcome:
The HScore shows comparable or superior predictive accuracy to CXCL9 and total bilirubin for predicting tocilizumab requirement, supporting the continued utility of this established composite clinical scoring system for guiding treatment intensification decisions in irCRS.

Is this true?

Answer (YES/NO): NO